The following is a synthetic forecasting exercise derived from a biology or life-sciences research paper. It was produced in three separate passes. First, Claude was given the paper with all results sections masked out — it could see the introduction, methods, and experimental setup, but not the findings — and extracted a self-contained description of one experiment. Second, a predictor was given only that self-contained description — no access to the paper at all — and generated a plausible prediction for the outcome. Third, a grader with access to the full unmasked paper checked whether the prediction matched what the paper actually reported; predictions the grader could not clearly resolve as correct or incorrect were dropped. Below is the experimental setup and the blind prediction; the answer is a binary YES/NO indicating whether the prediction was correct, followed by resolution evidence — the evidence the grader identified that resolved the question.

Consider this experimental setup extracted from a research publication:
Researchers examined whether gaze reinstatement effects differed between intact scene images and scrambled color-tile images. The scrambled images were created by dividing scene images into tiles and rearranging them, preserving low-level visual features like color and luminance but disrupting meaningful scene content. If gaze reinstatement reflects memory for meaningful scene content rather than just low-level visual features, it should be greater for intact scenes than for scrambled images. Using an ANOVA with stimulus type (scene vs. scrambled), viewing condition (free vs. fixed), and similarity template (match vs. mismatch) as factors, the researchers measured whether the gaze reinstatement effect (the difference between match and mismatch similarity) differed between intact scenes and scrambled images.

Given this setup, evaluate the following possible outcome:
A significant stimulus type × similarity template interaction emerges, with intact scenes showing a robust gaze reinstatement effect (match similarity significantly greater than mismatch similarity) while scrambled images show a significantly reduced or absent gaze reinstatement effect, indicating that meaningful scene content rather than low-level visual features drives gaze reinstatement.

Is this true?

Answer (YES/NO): NO